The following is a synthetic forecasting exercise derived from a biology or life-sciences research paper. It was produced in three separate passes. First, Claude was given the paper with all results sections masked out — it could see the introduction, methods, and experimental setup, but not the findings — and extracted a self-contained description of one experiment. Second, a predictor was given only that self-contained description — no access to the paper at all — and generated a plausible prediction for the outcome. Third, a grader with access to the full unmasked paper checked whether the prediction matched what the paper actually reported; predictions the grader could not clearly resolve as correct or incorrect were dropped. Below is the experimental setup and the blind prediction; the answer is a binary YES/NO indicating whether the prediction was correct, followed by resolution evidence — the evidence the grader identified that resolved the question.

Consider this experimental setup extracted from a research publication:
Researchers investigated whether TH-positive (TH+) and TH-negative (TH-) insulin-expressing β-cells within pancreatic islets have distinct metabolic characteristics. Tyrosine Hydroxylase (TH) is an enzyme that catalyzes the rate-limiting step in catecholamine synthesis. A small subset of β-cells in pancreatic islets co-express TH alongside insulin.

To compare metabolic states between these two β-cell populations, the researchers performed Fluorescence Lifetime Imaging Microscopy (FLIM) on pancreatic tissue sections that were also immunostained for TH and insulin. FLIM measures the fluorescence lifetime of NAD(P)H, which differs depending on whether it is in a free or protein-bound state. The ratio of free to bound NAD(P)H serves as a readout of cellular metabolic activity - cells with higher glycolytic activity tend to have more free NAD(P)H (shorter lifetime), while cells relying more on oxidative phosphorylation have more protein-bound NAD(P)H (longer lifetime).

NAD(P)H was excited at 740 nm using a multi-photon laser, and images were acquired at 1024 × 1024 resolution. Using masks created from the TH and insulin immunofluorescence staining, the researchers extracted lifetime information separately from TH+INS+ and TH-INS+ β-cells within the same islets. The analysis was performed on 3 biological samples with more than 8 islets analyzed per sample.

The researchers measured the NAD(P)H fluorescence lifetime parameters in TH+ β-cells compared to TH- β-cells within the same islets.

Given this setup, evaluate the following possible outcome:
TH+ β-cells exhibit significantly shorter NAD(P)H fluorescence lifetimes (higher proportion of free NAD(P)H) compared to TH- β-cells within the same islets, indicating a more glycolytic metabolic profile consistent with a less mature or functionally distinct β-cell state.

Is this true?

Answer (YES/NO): NO